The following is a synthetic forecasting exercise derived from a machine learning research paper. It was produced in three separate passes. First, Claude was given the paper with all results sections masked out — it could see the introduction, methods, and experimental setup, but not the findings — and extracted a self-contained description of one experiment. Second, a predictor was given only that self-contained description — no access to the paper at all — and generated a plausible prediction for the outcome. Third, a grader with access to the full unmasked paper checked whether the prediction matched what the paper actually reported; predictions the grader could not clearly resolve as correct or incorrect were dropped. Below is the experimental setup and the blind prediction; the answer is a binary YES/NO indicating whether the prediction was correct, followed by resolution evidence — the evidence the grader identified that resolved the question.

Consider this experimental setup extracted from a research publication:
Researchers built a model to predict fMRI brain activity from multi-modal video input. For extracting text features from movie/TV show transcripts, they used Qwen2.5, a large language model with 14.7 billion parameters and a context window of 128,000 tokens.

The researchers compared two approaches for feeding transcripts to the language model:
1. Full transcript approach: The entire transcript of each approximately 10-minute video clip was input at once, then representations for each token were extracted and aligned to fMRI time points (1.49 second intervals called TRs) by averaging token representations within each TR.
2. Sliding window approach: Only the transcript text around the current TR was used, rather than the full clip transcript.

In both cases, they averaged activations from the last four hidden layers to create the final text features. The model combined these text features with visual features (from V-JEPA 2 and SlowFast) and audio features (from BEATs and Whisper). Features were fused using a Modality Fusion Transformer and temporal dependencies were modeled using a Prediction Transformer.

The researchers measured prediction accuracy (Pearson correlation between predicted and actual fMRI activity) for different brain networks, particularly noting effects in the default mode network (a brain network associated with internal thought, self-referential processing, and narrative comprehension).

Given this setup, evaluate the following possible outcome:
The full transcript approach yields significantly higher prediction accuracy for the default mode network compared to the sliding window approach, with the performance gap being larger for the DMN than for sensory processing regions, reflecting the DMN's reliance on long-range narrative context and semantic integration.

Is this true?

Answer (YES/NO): YES